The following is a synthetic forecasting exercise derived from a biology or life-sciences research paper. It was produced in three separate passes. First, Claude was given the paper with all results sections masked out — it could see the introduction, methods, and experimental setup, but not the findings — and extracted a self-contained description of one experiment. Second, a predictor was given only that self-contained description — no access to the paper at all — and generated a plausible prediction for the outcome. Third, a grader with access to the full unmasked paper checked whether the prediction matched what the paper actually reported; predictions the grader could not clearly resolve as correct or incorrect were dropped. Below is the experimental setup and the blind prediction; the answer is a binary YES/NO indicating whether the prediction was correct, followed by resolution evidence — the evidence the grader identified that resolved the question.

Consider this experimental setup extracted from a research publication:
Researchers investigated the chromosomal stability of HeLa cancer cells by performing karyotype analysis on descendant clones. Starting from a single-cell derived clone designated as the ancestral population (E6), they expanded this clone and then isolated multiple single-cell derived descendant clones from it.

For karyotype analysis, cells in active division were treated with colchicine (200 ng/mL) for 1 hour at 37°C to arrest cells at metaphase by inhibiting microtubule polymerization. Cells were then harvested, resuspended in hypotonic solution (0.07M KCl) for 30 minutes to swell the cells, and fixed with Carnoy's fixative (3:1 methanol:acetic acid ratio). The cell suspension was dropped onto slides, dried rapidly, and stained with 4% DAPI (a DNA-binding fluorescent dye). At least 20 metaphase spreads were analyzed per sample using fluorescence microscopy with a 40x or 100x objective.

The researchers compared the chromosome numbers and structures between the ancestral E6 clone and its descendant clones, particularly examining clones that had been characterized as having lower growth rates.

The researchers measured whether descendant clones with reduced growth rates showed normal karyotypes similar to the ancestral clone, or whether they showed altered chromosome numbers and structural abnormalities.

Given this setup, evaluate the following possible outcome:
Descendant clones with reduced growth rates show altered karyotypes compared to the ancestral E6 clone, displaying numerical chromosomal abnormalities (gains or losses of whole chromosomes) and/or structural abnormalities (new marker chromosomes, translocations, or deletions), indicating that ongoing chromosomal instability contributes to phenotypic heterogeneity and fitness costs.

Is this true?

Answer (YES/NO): YES